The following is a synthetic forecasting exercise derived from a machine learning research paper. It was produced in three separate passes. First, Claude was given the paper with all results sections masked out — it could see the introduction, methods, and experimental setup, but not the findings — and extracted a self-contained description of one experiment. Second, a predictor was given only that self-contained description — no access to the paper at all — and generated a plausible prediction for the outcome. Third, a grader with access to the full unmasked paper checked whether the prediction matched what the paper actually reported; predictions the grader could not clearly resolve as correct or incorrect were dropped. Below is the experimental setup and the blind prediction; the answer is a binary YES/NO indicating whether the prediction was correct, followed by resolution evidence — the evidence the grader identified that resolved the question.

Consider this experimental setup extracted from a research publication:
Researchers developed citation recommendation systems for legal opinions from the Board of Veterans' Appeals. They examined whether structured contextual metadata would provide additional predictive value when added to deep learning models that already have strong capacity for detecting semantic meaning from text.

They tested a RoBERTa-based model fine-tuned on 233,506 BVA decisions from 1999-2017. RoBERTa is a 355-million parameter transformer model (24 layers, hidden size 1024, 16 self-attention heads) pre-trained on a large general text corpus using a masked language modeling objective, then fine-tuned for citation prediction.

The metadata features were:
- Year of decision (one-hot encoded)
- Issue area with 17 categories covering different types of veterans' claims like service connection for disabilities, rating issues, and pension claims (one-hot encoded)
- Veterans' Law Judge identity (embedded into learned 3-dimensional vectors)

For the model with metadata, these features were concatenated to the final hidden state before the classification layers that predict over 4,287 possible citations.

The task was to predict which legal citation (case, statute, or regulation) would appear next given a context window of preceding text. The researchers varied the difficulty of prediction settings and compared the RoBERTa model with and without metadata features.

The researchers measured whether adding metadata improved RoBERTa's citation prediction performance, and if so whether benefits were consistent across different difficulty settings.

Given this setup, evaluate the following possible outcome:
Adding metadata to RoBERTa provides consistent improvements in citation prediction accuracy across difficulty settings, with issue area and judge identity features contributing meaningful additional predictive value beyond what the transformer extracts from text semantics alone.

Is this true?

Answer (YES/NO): NO